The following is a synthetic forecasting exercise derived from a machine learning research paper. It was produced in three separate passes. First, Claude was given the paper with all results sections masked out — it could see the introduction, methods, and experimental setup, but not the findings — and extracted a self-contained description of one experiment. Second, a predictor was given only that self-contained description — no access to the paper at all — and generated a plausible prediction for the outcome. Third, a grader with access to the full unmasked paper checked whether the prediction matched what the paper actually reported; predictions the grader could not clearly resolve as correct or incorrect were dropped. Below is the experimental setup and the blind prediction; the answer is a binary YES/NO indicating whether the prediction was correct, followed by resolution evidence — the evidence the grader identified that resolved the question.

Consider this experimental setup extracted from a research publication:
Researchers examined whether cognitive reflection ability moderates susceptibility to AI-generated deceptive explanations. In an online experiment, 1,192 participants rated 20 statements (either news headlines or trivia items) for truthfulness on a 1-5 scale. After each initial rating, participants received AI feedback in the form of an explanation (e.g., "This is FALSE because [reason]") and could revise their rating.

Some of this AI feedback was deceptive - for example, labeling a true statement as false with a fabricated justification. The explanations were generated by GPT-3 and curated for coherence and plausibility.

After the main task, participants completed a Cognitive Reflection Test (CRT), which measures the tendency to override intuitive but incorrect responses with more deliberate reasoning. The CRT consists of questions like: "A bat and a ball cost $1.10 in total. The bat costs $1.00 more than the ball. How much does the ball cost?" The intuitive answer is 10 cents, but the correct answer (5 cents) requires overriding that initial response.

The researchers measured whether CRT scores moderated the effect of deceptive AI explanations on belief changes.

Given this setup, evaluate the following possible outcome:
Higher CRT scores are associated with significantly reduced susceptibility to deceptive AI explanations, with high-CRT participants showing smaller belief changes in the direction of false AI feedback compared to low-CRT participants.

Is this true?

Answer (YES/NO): NO